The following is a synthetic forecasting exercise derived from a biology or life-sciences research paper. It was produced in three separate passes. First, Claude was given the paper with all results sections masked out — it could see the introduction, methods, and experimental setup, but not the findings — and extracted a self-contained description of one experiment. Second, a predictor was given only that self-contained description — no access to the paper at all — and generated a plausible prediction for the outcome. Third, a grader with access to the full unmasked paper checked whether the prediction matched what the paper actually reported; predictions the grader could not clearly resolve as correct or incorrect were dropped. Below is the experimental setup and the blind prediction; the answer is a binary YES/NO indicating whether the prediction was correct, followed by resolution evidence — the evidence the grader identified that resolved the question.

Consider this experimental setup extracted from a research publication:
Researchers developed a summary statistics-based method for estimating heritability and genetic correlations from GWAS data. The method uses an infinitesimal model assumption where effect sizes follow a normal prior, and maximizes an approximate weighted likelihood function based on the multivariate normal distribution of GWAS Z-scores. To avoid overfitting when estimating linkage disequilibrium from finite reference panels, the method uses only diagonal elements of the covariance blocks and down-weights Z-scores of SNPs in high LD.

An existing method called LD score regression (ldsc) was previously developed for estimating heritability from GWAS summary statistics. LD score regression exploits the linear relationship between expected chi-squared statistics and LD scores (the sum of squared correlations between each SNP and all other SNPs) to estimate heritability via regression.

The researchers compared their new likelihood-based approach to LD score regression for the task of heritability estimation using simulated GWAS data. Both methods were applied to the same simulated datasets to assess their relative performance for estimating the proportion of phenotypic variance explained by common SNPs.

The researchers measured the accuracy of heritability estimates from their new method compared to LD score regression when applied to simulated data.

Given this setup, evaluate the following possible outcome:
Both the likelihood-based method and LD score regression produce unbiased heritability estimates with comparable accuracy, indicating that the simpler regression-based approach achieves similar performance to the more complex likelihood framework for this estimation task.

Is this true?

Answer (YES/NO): YES